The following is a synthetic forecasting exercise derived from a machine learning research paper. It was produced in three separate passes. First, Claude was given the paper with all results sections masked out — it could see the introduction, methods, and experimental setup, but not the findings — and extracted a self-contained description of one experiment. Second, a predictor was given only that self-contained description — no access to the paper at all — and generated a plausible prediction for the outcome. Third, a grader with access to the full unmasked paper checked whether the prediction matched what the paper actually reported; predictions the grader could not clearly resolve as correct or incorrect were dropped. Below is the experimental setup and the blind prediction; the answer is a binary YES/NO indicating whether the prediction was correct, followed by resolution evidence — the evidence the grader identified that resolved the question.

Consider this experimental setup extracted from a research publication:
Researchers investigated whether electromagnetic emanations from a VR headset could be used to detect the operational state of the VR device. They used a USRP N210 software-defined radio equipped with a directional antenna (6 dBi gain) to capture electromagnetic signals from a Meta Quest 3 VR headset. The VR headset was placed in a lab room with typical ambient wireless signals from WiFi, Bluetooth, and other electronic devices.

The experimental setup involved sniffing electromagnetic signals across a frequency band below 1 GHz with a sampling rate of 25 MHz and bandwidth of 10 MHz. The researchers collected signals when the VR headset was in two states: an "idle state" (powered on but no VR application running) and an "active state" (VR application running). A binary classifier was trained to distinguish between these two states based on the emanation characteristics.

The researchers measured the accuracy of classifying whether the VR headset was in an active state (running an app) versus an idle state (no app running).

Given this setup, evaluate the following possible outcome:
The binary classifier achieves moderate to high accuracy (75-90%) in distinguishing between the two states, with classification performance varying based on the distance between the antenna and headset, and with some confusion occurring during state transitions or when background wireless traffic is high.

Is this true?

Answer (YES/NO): NO